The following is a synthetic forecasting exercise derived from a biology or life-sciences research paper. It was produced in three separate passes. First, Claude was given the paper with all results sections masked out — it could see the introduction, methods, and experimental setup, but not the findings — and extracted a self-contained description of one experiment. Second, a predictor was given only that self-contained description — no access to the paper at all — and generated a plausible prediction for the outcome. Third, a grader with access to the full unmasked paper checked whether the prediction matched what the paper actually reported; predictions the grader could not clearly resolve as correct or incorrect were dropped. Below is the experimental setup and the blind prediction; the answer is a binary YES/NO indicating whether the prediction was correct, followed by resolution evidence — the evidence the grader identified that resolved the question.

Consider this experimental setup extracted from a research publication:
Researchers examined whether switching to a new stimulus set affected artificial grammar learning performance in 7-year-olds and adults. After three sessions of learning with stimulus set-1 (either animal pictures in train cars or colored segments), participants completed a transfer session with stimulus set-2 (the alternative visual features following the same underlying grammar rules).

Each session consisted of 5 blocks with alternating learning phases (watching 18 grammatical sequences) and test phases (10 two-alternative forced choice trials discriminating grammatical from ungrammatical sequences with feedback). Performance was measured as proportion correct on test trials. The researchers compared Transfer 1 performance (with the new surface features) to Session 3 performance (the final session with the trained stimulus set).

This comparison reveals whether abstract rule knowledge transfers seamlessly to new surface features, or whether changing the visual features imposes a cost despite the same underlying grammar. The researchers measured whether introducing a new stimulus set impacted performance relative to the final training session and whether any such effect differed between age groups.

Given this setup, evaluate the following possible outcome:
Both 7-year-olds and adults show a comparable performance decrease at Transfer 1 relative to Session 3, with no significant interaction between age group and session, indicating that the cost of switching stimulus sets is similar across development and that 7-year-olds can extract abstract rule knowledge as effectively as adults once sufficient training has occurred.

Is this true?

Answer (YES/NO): NO